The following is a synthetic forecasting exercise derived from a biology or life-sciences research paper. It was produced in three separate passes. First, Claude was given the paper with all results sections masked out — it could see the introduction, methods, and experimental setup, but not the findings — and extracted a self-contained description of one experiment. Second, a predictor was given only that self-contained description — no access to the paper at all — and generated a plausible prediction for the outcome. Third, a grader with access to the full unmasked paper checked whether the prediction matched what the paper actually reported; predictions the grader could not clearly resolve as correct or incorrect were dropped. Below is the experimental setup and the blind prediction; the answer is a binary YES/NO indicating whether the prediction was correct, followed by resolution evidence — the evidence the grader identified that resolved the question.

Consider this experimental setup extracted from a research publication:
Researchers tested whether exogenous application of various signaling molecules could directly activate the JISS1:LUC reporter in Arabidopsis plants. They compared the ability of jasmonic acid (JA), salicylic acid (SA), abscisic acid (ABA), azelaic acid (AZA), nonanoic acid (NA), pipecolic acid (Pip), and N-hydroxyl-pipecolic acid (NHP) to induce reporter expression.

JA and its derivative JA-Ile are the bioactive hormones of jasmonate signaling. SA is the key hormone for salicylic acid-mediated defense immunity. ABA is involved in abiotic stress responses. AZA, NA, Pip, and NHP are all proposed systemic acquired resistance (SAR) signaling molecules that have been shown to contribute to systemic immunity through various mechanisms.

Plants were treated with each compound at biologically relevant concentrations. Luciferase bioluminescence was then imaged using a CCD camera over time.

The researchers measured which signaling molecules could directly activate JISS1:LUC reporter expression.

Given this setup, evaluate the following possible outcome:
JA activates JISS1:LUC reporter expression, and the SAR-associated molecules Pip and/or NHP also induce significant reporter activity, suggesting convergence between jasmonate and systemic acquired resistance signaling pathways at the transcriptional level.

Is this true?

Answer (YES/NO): NO